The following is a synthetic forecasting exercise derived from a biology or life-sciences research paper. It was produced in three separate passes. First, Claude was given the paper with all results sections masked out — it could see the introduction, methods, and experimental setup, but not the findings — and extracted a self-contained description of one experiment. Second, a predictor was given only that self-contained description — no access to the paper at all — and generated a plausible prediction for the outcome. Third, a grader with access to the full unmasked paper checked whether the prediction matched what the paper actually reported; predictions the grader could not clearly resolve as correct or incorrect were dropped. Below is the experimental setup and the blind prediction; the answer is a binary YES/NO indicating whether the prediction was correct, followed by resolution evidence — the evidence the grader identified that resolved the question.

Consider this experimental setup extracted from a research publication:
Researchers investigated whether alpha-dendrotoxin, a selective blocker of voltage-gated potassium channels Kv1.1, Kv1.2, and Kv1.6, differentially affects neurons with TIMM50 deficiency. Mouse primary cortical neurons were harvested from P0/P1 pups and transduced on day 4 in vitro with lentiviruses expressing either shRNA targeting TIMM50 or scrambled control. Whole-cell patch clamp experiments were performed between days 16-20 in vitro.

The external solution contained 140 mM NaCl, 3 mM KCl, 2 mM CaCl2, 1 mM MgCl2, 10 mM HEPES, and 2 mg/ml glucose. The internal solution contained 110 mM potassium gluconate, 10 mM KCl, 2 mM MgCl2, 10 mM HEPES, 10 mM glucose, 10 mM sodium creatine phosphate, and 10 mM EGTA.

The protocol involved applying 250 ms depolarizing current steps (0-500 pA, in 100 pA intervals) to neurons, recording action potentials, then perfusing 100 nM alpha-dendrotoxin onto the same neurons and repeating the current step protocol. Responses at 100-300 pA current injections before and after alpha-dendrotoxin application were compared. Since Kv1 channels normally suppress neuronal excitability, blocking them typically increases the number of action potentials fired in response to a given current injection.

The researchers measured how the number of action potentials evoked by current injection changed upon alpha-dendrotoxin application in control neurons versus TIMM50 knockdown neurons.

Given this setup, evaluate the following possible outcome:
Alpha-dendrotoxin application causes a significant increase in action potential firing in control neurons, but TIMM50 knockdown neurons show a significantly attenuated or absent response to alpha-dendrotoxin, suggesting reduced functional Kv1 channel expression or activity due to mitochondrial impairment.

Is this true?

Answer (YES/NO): YES